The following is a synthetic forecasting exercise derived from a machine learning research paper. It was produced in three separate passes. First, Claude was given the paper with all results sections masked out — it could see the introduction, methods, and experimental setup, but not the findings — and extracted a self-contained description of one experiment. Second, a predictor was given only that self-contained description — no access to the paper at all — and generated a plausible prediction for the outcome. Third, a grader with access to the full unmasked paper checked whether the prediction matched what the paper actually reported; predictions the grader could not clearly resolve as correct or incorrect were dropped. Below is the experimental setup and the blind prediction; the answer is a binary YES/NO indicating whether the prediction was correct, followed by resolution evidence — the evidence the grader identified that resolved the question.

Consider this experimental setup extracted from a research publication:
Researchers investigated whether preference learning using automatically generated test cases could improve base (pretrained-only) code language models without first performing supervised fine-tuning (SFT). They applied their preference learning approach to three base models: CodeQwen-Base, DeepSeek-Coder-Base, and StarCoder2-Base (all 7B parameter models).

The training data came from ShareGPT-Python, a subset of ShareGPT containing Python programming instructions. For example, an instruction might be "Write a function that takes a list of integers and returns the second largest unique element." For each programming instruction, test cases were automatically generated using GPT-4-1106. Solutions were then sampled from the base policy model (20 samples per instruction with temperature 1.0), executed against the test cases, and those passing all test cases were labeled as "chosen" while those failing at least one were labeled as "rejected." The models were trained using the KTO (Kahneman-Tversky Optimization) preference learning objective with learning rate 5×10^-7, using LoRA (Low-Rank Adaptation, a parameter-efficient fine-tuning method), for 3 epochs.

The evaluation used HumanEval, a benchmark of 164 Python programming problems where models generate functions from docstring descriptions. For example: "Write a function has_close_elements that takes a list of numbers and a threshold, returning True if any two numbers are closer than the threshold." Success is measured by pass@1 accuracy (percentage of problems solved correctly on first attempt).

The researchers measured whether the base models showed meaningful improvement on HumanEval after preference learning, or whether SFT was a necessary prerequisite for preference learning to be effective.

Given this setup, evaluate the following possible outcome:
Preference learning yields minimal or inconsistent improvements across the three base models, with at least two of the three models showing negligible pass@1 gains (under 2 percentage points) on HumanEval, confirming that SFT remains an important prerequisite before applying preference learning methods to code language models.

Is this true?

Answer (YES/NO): NO